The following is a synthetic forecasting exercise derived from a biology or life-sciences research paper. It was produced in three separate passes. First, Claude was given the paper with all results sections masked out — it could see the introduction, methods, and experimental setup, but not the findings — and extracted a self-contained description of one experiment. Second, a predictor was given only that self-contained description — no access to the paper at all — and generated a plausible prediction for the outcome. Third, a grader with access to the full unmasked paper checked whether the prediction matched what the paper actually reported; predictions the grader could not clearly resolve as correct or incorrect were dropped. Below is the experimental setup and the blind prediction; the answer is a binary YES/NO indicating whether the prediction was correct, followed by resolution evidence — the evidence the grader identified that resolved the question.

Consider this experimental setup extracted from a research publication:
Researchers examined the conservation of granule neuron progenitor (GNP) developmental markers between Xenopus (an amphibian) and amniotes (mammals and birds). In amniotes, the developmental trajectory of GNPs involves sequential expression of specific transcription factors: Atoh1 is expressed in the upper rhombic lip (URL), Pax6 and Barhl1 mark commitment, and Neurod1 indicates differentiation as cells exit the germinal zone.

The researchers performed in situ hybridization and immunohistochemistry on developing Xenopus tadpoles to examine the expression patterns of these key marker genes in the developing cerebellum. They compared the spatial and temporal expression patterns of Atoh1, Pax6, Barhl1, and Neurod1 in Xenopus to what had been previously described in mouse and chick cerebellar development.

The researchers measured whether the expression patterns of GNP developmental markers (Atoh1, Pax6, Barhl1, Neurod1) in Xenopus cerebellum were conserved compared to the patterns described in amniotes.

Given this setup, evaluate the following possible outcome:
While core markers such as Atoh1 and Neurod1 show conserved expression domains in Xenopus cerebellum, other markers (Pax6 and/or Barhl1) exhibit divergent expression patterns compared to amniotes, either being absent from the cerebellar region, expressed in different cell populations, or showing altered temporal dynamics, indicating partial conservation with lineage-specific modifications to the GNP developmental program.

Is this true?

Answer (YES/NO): NO